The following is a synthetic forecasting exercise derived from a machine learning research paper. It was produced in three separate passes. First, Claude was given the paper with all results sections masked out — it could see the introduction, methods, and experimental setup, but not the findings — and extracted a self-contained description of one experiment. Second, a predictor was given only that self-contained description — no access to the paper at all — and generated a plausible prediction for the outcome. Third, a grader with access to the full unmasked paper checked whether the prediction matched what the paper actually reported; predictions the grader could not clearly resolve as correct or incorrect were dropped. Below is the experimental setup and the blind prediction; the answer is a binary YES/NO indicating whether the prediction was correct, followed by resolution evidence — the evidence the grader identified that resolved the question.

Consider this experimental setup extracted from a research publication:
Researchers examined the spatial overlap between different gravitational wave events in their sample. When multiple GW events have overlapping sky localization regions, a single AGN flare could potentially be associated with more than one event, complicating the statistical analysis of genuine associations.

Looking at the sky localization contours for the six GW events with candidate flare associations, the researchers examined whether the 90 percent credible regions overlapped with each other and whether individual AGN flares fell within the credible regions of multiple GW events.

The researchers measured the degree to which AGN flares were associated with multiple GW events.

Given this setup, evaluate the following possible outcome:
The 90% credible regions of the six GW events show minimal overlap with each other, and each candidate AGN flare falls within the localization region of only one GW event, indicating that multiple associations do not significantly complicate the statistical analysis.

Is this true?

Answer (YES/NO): NO